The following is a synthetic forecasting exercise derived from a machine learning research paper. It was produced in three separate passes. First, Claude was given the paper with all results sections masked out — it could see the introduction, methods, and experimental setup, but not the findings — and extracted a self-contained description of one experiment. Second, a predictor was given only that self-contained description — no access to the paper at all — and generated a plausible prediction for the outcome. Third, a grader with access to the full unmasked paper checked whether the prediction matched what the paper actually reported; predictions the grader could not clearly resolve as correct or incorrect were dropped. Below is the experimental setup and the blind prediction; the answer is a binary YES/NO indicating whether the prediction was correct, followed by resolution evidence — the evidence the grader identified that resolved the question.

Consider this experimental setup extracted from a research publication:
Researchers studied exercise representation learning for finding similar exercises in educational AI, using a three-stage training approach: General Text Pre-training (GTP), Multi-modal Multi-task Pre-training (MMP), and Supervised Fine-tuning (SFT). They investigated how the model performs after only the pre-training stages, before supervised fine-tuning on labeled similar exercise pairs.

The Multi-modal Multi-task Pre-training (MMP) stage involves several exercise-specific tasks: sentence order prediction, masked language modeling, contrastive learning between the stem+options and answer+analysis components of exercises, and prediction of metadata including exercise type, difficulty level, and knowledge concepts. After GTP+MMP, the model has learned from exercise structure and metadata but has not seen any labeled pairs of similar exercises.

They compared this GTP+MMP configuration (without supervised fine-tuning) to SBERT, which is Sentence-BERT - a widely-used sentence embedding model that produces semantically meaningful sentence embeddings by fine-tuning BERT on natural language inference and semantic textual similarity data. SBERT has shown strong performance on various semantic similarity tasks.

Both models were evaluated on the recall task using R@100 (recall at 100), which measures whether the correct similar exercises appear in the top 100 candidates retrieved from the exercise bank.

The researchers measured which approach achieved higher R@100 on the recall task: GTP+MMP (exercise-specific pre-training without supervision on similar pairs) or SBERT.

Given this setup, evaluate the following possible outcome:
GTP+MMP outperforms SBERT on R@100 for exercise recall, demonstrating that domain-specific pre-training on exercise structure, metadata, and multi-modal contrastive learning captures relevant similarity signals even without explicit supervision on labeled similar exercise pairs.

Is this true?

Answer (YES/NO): NO